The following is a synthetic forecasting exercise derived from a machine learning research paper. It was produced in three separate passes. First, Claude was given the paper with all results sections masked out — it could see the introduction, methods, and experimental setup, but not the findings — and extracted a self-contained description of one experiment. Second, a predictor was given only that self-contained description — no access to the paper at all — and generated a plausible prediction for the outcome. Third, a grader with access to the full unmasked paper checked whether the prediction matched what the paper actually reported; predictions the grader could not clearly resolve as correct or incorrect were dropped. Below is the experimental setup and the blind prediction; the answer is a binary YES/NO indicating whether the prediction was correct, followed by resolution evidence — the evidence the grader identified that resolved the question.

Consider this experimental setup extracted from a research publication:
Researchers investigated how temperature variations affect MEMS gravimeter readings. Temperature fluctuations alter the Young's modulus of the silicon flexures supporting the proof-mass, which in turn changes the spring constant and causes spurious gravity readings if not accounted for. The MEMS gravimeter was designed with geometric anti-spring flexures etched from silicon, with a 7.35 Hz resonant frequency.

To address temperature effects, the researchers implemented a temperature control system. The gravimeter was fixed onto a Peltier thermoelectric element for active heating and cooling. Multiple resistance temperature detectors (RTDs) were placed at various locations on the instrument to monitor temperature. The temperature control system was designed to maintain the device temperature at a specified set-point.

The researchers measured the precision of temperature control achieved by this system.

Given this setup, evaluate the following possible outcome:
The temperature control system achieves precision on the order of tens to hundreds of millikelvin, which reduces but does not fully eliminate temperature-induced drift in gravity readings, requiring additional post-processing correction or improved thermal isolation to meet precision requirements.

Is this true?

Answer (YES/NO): NO